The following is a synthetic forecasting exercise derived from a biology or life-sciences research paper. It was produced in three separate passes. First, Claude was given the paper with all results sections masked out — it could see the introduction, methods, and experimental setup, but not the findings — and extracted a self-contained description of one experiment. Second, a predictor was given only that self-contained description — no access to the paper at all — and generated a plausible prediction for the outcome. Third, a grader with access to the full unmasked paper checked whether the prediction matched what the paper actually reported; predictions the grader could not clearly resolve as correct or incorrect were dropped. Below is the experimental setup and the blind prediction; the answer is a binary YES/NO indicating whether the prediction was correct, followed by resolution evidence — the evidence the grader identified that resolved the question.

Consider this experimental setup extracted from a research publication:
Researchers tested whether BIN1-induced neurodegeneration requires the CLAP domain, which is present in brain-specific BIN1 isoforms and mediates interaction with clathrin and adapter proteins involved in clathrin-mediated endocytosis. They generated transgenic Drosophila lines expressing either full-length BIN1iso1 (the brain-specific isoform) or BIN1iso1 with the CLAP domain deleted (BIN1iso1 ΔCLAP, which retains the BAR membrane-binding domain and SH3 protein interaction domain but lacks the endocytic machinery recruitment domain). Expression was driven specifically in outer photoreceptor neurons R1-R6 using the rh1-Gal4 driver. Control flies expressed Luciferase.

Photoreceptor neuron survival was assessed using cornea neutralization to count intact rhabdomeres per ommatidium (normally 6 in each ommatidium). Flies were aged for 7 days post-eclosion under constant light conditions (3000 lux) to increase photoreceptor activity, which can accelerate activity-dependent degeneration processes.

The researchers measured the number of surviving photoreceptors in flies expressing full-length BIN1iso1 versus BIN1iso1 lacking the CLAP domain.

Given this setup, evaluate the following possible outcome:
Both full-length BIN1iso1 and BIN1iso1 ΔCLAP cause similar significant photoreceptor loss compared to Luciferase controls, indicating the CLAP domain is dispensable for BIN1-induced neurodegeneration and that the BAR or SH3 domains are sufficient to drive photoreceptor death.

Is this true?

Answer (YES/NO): NO